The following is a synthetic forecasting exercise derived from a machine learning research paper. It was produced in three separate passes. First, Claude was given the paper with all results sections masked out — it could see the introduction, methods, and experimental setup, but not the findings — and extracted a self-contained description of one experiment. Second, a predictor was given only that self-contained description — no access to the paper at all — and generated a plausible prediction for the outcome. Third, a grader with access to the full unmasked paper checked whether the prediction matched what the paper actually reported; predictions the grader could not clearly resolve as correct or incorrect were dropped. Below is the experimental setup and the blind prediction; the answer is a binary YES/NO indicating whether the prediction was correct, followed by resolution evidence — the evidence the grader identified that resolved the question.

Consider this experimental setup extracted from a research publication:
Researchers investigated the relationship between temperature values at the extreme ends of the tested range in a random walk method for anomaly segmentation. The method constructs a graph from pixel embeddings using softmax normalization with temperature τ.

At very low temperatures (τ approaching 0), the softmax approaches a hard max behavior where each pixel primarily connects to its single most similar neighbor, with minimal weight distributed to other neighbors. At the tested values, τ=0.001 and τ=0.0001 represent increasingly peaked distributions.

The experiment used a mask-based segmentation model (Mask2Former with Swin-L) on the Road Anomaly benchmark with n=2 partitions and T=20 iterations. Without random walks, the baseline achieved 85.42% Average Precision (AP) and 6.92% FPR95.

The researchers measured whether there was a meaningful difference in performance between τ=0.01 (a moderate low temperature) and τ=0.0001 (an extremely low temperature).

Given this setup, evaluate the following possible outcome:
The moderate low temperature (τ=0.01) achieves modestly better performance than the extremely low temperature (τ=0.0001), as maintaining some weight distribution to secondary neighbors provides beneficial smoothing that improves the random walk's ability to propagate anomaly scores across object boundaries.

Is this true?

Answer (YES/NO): YES